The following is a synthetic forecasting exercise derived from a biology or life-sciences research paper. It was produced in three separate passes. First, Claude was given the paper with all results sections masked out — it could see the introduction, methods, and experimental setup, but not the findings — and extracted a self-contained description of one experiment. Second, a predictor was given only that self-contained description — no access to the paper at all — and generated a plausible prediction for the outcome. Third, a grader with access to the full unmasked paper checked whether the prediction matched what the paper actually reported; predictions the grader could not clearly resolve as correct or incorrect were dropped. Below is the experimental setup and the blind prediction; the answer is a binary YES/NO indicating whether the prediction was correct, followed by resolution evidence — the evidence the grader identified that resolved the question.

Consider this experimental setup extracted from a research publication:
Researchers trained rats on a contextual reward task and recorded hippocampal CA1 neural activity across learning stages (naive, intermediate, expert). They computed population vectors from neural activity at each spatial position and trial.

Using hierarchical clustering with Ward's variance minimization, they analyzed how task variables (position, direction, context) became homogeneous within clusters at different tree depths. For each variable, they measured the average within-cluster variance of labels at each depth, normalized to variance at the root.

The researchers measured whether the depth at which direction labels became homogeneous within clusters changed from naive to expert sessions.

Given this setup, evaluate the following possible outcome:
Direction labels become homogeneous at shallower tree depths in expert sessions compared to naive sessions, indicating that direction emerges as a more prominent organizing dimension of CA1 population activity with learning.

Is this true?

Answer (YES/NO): NO